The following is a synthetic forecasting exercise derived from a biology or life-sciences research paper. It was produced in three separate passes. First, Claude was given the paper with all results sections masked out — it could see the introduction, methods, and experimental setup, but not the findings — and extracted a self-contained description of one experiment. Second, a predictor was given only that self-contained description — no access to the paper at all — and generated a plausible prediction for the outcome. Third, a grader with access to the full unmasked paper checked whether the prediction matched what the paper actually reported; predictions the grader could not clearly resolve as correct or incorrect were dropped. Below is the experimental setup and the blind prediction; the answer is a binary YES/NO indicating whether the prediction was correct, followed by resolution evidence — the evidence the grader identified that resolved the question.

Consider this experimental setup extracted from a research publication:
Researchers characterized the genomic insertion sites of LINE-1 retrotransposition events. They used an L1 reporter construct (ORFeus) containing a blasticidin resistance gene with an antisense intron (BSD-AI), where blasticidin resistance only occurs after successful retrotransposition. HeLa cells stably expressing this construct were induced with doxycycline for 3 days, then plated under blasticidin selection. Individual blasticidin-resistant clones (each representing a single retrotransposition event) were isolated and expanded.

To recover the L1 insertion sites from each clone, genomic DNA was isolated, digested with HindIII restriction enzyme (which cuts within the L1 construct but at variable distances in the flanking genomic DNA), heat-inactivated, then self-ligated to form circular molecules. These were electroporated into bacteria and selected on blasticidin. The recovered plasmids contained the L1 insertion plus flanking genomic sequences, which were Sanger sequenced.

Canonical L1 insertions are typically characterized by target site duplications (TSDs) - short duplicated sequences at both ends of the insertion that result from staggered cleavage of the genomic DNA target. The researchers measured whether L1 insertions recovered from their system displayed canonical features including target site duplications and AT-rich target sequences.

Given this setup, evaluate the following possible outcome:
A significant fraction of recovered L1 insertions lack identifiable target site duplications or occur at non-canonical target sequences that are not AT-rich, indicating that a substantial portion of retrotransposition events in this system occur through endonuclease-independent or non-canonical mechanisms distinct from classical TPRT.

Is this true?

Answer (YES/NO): NO